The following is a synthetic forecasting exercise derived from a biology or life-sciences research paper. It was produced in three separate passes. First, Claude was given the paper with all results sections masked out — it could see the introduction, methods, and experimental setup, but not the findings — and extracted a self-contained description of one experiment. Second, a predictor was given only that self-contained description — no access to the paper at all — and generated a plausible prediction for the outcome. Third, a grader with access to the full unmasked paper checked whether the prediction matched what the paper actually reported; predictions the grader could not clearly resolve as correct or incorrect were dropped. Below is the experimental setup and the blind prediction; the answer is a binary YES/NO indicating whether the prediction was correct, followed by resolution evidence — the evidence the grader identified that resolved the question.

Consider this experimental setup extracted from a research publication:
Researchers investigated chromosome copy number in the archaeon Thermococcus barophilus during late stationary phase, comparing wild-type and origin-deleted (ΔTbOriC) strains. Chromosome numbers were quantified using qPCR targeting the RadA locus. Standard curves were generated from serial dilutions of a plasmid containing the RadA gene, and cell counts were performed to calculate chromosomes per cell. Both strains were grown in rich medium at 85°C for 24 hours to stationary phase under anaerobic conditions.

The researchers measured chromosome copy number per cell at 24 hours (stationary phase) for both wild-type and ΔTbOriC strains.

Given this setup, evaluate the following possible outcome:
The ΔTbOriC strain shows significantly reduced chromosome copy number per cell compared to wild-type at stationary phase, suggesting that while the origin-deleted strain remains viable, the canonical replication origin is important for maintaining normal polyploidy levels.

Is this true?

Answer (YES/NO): YES